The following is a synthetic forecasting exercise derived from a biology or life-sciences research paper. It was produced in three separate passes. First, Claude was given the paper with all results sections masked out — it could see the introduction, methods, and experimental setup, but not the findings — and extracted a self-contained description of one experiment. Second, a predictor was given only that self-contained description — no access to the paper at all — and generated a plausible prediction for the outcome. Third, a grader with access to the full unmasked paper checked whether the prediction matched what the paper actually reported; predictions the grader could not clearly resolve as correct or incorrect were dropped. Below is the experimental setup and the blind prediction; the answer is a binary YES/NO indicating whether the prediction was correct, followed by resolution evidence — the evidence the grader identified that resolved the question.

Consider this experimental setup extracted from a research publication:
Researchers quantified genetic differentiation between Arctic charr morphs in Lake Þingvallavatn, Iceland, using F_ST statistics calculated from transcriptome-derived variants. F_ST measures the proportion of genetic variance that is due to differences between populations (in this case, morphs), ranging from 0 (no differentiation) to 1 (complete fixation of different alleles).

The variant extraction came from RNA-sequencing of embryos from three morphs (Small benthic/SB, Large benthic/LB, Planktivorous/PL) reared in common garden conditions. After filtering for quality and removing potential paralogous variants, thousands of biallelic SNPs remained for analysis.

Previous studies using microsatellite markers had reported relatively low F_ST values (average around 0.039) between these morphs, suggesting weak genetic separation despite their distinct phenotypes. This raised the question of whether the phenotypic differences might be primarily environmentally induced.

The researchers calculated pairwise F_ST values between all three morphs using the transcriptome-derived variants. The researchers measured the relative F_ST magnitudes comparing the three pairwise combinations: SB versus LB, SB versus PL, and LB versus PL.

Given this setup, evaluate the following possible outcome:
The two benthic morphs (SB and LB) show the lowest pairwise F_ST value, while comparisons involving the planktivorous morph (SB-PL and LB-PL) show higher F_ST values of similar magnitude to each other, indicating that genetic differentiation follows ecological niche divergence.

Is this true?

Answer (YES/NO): YES